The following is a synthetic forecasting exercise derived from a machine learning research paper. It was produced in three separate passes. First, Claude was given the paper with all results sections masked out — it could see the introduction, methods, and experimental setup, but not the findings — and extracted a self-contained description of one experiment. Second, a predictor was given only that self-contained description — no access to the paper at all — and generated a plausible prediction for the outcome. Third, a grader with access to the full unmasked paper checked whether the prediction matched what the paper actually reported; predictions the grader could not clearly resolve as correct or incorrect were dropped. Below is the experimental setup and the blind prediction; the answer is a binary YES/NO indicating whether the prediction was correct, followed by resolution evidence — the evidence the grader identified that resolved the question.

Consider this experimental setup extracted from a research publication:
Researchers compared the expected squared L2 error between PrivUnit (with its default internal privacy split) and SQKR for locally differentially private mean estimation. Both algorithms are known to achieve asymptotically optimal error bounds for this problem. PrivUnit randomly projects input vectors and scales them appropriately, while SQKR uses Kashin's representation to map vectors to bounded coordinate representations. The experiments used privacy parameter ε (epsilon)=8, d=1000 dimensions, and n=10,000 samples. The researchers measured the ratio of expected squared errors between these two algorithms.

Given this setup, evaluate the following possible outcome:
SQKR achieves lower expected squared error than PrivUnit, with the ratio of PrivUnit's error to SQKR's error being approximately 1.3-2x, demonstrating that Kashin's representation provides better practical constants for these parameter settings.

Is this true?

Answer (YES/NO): NO